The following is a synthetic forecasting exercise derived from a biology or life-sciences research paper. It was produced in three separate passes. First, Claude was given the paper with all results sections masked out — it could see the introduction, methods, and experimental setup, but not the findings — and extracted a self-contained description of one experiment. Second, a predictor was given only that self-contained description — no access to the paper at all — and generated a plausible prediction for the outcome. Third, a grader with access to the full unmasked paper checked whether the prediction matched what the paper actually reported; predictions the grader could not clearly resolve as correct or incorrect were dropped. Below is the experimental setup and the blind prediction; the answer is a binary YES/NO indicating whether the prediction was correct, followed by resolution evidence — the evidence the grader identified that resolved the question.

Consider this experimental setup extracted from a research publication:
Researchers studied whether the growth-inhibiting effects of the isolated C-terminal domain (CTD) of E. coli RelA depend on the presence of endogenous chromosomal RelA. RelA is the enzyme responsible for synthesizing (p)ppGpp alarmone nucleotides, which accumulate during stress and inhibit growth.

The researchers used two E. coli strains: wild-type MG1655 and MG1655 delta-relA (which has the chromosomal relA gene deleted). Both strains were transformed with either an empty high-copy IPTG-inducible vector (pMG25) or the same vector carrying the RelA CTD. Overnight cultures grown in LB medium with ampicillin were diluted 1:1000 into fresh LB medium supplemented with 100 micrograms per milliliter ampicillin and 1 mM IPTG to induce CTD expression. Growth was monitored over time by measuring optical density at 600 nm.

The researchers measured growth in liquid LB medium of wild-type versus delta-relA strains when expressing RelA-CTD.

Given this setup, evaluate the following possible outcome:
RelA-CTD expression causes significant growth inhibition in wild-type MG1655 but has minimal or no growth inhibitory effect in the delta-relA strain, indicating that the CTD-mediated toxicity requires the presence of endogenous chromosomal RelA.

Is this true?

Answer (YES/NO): NO